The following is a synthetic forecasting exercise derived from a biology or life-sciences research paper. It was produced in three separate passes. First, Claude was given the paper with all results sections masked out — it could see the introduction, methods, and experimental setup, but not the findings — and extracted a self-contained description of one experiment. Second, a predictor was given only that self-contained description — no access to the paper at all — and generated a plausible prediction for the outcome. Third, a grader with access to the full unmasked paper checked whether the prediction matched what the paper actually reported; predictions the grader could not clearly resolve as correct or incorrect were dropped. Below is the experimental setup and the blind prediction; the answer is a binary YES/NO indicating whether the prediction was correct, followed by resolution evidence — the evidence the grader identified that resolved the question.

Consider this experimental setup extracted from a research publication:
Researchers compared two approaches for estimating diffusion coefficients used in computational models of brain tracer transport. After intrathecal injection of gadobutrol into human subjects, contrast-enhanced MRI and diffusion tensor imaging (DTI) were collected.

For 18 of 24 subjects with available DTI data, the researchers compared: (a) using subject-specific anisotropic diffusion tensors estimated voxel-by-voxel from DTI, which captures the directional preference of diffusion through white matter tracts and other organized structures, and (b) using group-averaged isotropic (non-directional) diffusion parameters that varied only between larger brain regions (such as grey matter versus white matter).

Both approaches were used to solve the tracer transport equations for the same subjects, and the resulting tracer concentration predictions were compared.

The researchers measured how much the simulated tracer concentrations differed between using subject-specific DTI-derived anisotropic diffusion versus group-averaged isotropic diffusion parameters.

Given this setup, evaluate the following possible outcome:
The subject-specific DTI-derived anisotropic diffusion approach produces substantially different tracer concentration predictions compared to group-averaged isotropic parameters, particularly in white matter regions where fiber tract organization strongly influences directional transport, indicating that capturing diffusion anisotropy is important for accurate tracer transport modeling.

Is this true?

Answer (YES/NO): NO